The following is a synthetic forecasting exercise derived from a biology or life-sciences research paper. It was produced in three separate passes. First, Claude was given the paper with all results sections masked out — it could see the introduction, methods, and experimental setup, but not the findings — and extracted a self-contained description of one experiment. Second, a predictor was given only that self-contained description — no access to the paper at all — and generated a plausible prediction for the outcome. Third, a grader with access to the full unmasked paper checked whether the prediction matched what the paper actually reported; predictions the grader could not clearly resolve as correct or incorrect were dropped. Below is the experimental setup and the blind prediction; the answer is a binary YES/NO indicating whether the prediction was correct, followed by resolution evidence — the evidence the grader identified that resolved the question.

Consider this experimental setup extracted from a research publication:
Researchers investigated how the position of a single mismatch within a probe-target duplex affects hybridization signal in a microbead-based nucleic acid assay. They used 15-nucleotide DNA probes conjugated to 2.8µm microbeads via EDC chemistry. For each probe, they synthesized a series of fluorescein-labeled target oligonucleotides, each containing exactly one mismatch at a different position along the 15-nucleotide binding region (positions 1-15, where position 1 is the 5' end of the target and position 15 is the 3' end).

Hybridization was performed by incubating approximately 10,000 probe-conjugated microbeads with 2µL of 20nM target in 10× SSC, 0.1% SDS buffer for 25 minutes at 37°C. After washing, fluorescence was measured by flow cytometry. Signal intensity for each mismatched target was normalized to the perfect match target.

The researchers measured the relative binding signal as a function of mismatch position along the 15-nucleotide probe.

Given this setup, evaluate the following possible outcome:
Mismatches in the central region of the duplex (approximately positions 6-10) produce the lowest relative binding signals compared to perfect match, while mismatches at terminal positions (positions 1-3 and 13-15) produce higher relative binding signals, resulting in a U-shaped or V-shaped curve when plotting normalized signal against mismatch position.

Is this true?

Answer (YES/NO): YES